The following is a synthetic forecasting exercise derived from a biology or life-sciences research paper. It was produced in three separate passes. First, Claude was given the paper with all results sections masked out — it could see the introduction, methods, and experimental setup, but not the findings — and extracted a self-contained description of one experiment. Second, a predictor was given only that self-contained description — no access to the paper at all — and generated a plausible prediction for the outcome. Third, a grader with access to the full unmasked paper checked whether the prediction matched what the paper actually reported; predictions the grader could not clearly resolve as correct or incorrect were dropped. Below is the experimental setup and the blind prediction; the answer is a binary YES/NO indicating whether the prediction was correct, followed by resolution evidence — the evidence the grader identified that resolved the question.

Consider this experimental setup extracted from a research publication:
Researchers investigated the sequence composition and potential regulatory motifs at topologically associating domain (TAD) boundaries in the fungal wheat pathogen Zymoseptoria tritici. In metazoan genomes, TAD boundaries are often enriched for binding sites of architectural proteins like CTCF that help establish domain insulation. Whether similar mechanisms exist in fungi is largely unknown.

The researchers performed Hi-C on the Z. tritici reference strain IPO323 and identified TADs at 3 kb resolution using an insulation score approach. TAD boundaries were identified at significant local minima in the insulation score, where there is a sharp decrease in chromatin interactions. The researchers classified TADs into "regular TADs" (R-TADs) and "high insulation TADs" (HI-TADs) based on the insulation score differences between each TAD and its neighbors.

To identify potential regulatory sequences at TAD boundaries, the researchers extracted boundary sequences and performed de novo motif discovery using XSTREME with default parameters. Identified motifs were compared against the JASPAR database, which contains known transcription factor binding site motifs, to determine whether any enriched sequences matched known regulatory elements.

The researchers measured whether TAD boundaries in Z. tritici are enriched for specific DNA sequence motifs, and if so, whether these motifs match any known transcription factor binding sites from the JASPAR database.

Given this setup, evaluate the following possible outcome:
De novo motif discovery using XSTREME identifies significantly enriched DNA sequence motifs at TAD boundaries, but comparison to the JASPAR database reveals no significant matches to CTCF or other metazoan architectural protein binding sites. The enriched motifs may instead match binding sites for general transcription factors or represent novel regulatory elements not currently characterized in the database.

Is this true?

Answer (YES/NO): NO